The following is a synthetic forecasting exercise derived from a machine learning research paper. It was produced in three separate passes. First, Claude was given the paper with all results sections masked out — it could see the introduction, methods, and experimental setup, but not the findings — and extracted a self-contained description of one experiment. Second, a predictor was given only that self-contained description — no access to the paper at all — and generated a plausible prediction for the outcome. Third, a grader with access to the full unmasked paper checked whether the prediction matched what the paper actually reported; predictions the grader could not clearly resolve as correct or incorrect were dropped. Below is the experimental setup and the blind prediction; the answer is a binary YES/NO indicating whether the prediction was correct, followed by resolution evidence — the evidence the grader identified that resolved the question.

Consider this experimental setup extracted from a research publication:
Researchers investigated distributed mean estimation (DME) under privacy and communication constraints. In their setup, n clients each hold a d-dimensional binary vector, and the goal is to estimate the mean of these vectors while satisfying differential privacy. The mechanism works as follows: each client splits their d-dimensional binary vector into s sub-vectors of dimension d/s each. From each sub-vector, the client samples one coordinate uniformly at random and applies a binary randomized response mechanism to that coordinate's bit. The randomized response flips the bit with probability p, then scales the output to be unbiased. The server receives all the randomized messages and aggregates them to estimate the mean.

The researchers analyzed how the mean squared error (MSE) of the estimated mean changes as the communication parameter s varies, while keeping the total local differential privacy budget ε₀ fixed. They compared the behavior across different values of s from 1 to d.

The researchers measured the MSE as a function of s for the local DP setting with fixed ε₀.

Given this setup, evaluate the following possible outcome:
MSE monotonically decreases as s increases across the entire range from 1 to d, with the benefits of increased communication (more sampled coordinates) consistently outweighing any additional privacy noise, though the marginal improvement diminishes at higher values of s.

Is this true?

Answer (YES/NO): NO